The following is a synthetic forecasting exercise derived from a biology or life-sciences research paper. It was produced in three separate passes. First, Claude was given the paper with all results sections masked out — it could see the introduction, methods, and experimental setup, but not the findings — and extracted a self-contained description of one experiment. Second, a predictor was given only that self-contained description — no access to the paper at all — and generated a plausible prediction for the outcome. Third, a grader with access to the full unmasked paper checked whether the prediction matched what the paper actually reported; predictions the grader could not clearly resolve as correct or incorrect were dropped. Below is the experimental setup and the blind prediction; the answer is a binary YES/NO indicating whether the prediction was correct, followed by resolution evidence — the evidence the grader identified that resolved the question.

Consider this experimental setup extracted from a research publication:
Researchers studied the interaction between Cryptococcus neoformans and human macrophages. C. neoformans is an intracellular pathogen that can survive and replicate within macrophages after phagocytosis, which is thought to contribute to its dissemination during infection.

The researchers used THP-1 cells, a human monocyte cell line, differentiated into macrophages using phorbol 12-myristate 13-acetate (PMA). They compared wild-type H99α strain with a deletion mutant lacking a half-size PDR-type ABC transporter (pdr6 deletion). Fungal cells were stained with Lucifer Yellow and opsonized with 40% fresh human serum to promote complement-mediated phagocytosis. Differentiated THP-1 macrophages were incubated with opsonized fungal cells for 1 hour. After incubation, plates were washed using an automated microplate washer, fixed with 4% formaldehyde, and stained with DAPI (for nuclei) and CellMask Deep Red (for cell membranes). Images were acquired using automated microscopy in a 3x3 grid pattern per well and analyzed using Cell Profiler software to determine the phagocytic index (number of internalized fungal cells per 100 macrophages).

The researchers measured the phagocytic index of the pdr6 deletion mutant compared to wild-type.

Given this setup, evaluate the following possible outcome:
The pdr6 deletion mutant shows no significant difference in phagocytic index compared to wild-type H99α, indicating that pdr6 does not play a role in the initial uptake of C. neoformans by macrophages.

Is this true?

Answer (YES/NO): NO